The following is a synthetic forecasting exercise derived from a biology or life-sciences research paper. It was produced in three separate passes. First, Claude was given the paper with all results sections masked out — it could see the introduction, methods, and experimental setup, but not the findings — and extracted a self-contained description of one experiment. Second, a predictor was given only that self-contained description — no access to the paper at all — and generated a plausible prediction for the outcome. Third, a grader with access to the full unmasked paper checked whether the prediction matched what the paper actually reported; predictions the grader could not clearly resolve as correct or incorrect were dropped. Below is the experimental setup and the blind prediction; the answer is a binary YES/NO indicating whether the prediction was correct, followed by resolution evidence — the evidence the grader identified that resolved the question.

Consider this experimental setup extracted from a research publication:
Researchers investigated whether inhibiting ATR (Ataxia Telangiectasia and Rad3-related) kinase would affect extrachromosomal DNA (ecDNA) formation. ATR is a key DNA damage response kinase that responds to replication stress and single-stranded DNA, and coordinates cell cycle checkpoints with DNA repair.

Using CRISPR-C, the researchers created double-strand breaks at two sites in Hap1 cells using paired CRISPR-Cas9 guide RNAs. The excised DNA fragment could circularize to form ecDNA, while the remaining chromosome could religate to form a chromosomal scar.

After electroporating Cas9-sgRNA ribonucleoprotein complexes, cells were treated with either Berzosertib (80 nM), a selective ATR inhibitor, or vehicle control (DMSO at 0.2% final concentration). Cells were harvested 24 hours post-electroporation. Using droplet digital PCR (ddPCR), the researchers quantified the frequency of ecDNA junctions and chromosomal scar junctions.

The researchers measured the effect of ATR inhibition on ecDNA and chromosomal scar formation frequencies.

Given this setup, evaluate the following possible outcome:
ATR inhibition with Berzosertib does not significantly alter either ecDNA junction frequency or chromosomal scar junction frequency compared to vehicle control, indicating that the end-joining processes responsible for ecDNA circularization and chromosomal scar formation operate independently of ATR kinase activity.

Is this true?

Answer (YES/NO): YES